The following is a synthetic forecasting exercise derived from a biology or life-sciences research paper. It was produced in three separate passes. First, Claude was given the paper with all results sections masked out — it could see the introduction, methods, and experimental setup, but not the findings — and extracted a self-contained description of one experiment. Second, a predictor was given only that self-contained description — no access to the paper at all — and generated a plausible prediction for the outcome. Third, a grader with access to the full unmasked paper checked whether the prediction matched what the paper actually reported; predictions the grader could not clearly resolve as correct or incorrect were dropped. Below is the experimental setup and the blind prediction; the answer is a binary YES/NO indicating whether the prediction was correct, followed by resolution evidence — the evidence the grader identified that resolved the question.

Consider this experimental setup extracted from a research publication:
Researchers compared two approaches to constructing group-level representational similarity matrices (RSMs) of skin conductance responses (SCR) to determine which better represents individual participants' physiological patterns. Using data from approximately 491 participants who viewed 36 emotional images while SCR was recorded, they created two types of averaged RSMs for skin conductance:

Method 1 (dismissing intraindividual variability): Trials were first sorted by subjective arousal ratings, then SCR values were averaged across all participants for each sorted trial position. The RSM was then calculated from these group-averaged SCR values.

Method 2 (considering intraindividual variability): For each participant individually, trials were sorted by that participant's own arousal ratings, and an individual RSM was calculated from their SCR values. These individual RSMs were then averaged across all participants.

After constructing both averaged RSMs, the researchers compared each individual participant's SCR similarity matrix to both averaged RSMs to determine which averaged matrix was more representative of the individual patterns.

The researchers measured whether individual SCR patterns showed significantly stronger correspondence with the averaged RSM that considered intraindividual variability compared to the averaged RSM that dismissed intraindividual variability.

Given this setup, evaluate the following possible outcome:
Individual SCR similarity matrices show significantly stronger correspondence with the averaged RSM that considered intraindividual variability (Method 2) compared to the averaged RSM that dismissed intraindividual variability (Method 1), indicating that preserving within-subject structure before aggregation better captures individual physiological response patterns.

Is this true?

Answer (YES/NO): YES